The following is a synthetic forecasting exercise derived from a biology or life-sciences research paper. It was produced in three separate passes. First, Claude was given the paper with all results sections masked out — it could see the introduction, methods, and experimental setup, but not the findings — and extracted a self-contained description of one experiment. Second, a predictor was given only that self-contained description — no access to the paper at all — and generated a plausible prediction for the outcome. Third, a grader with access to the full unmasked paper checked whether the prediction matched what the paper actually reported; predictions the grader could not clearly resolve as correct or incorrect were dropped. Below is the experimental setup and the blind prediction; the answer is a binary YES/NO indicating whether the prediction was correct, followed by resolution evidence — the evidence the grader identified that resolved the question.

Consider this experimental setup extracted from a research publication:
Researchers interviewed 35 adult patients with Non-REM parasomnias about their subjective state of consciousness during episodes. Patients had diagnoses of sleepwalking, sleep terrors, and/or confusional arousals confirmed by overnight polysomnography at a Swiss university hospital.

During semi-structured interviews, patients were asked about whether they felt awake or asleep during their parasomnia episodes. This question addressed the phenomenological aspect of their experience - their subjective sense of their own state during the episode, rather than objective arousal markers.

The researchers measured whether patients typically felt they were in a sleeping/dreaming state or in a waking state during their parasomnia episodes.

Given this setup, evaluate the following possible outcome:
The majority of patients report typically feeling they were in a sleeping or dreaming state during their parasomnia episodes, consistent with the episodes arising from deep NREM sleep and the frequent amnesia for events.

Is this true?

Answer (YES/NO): NO